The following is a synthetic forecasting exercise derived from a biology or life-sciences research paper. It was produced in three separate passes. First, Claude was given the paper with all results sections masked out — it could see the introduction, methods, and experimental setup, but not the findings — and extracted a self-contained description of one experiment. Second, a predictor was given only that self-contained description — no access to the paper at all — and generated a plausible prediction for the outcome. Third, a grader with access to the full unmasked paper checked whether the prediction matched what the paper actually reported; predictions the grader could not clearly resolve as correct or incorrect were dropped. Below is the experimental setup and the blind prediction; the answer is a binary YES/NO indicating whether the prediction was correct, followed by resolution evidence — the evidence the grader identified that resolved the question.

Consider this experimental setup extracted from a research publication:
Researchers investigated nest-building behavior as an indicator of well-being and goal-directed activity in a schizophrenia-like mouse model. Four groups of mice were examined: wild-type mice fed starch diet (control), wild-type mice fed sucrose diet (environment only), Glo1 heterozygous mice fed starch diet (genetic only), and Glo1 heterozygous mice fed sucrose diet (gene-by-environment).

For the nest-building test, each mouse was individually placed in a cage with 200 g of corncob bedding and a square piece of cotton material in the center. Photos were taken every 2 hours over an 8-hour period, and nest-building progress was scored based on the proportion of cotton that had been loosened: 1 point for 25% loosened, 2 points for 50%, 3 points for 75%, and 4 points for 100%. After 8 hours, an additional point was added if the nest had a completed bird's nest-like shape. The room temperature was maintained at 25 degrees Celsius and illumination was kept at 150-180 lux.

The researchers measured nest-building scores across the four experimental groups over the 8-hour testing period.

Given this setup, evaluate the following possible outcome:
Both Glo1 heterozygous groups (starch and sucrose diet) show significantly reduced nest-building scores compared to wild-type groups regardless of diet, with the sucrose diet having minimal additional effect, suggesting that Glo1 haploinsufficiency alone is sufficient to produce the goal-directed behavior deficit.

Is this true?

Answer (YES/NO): NO